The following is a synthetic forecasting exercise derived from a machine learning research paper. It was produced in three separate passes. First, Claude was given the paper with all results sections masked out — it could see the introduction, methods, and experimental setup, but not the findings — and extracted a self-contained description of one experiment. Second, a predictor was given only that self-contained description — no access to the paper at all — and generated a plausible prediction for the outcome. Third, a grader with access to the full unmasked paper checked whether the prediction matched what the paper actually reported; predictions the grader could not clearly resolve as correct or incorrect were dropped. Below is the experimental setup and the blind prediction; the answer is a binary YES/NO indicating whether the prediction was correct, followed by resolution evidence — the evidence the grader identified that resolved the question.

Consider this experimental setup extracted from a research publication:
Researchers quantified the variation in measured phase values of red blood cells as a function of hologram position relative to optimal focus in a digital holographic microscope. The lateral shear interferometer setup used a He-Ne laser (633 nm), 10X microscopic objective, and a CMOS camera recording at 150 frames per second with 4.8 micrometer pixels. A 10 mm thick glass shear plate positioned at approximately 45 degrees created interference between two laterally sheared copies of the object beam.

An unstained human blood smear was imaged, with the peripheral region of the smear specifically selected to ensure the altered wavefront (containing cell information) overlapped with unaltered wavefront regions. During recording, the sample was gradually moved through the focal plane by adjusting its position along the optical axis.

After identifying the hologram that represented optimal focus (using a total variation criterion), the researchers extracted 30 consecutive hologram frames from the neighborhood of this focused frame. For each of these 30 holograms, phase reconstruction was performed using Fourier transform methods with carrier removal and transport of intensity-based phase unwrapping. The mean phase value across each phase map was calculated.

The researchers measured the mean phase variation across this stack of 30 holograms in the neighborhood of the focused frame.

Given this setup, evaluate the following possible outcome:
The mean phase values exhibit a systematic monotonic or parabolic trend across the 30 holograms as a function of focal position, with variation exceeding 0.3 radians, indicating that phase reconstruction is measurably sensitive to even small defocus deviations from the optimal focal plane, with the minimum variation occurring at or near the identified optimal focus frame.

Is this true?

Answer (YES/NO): NO